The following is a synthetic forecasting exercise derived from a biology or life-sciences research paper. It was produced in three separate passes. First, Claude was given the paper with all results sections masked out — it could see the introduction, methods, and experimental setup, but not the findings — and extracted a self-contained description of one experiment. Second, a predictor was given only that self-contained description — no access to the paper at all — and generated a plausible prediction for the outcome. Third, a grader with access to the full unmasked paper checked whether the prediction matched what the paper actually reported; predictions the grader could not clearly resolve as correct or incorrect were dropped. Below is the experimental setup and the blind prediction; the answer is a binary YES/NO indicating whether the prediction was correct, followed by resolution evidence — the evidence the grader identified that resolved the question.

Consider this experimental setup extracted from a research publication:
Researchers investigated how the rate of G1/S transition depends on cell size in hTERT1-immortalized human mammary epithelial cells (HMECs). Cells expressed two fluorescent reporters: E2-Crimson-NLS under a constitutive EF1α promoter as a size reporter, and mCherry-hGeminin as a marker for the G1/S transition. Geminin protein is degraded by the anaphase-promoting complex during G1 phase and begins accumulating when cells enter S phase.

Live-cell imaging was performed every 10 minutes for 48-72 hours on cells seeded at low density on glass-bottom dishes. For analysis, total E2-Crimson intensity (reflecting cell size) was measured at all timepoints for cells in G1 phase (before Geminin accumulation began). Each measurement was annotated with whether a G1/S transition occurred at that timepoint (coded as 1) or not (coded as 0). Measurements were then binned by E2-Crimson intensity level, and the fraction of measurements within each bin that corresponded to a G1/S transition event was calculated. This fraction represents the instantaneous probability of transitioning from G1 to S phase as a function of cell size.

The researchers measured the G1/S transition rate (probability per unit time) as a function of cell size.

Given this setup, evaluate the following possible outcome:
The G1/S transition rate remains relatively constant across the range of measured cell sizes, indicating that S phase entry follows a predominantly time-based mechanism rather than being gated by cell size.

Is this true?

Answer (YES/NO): NO